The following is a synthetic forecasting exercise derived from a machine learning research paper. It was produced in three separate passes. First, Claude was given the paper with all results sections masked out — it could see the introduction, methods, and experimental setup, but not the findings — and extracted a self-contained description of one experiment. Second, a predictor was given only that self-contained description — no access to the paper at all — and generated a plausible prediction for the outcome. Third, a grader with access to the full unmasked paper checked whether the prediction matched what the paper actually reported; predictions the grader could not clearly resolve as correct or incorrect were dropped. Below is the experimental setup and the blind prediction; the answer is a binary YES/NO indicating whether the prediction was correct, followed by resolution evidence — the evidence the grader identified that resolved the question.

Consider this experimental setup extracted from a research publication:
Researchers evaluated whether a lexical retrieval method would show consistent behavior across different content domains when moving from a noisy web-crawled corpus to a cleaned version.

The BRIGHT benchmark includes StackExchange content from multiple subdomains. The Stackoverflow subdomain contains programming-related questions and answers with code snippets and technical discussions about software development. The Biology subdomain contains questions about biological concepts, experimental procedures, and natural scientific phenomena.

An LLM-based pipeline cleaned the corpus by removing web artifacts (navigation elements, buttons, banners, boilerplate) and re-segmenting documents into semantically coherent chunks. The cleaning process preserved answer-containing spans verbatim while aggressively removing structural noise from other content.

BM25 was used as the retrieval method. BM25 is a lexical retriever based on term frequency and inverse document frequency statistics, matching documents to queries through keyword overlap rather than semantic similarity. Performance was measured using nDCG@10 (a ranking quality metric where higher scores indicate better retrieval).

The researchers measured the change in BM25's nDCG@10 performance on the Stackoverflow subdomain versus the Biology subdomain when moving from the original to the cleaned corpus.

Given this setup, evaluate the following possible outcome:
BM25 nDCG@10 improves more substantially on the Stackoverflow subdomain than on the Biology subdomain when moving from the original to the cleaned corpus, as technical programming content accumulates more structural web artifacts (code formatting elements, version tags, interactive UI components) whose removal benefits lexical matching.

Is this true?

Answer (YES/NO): NO